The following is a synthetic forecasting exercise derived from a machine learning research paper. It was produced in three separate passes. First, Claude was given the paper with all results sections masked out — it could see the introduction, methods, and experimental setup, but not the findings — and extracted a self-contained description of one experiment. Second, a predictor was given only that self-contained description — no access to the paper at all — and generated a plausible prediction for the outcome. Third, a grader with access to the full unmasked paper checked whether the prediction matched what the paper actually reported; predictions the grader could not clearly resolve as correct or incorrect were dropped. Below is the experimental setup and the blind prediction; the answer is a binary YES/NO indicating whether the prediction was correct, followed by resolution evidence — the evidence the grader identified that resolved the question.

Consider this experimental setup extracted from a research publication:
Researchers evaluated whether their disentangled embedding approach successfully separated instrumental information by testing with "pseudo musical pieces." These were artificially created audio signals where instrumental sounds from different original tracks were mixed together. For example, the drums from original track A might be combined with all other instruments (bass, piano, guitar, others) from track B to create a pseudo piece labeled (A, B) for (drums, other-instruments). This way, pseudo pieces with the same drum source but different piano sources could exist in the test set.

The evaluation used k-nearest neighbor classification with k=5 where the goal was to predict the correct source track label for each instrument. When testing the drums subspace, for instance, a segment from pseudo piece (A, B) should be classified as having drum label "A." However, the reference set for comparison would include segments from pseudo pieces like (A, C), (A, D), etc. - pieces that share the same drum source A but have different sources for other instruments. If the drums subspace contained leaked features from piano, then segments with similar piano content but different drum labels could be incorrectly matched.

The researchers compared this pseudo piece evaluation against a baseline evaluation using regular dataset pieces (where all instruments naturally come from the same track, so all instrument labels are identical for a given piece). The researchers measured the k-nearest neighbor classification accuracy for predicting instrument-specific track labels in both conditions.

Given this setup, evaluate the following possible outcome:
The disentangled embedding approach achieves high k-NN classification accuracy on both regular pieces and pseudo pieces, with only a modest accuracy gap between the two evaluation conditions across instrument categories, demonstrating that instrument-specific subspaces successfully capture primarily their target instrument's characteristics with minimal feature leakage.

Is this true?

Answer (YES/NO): NO